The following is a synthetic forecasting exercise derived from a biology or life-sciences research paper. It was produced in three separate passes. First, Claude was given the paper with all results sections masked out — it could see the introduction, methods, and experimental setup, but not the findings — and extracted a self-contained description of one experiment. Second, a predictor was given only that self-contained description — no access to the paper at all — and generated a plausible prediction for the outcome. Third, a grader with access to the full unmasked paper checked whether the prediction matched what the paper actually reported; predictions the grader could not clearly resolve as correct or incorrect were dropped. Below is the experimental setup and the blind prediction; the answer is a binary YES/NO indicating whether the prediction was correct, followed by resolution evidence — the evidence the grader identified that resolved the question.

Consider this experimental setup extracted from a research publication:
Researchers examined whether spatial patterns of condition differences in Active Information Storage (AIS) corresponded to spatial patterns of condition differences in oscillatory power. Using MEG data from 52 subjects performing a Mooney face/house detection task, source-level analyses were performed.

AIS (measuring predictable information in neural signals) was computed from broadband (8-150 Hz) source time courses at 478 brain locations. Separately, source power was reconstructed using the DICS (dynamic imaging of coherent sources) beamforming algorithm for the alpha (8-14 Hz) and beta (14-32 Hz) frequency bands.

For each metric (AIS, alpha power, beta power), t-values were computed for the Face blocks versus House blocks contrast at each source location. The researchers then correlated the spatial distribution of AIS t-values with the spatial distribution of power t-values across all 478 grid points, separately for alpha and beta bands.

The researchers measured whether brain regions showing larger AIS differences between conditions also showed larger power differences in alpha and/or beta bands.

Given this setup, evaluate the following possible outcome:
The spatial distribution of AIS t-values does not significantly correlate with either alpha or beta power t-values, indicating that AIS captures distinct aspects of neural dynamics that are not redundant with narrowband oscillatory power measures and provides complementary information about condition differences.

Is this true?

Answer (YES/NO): YES